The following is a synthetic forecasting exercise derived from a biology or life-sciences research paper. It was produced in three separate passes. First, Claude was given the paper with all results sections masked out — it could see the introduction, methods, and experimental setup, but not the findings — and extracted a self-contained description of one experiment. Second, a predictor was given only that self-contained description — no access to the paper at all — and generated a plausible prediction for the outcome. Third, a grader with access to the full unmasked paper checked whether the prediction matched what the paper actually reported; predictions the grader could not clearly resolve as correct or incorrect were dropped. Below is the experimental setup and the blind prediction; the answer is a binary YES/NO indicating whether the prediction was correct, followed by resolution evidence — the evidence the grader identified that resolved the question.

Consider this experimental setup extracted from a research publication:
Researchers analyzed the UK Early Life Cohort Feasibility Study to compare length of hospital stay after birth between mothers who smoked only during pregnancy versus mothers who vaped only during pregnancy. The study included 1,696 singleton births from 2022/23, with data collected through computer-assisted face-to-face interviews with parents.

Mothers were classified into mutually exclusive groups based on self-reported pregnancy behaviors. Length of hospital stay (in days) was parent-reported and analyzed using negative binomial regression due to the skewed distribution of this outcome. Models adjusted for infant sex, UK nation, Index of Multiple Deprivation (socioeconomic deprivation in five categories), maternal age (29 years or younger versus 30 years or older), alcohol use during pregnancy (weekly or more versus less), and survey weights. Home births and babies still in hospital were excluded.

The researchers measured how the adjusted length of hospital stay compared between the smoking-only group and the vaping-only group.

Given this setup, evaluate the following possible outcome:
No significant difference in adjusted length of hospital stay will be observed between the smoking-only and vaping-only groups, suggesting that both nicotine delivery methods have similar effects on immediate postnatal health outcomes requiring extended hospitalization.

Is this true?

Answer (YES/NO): YES